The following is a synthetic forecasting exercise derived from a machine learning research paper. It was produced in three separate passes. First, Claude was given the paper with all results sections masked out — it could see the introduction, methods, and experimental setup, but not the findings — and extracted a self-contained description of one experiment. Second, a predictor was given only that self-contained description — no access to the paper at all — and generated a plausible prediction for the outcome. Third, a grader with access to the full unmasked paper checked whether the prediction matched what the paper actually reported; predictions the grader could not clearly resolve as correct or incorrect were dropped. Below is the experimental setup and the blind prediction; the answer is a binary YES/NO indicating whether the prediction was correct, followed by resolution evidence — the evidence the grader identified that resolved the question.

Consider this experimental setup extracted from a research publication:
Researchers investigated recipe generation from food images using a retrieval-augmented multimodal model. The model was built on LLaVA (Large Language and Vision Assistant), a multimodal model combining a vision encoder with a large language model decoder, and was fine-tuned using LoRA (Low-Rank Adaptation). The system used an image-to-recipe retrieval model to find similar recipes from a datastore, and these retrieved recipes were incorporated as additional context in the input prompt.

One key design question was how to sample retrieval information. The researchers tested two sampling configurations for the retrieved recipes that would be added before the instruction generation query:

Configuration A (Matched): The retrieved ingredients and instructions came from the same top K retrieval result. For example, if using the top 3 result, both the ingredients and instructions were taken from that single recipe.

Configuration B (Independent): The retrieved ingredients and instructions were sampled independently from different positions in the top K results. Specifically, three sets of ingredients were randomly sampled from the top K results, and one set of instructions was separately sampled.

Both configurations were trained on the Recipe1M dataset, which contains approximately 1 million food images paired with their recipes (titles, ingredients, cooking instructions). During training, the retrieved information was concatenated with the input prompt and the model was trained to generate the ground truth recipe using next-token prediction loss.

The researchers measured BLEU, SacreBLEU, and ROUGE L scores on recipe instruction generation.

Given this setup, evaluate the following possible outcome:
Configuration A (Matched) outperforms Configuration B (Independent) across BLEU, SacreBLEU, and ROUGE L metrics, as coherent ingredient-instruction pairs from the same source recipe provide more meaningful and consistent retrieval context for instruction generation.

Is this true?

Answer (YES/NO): NO